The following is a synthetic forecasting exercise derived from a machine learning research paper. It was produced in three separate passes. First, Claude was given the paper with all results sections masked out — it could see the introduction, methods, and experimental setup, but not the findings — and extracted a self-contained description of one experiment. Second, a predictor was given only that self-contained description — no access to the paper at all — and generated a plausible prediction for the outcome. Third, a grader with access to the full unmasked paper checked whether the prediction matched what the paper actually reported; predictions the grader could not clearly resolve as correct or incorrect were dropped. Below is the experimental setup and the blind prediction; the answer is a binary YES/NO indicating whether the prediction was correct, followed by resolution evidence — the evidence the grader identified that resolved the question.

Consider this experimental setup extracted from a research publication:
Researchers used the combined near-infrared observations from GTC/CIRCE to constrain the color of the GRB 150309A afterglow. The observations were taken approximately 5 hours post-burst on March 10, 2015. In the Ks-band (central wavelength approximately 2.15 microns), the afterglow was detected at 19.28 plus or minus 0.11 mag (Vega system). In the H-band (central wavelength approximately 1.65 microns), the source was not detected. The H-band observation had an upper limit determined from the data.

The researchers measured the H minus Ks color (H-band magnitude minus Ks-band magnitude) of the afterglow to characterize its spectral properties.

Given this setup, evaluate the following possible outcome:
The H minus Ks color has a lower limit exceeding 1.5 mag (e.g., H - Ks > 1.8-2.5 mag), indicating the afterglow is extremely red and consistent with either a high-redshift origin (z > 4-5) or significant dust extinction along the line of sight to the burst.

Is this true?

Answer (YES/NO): YES